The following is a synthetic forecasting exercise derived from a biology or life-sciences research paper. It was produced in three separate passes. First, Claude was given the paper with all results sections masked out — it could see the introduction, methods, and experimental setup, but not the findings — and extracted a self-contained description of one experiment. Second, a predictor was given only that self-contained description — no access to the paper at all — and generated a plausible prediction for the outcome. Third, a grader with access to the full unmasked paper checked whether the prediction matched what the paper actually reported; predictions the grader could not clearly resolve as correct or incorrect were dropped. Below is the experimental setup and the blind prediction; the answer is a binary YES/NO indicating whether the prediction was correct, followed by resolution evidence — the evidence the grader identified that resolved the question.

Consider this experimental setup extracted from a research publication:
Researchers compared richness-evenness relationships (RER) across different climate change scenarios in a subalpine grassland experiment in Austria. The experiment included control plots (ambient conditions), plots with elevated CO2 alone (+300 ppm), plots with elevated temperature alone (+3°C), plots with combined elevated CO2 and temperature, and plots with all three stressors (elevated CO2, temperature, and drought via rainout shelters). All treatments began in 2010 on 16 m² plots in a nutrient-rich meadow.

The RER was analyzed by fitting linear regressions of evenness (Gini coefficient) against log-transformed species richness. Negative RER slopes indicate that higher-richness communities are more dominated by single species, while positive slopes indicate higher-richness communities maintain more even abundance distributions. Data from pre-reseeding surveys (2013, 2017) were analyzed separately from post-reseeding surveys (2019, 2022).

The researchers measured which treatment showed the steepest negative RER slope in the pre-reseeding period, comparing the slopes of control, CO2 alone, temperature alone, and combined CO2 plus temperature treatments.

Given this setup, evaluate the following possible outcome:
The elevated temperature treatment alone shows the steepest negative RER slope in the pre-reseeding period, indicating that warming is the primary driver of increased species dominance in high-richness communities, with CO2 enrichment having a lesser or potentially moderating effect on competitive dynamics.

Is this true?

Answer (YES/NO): NO